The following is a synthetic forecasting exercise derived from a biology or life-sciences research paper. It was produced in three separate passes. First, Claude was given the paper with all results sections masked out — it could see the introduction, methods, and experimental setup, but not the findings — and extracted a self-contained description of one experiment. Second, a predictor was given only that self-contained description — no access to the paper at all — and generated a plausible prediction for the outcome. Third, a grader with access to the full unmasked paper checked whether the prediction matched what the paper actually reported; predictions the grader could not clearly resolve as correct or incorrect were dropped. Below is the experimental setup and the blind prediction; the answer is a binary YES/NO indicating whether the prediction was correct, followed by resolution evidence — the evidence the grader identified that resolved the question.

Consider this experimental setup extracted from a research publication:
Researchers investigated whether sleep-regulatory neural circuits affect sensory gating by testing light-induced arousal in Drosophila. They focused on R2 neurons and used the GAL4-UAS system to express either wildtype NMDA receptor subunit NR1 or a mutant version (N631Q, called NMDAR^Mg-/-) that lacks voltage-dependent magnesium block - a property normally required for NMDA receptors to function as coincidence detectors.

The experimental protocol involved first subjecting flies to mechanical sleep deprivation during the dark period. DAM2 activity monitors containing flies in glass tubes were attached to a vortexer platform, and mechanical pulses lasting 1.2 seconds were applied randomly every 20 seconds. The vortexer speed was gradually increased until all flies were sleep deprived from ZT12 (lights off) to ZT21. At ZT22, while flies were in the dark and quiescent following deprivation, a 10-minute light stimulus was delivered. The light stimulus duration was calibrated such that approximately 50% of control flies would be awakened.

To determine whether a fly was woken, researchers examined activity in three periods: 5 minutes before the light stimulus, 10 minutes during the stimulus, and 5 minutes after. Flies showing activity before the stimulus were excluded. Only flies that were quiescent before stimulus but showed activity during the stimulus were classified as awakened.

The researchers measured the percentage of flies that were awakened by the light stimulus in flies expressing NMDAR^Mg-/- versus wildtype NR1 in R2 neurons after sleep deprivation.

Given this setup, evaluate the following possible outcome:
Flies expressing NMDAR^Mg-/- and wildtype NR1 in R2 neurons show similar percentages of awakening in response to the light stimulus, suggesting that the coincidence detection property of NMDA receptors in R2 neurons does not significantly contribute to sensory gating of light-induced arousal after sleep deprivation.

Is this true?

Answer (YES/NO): NO